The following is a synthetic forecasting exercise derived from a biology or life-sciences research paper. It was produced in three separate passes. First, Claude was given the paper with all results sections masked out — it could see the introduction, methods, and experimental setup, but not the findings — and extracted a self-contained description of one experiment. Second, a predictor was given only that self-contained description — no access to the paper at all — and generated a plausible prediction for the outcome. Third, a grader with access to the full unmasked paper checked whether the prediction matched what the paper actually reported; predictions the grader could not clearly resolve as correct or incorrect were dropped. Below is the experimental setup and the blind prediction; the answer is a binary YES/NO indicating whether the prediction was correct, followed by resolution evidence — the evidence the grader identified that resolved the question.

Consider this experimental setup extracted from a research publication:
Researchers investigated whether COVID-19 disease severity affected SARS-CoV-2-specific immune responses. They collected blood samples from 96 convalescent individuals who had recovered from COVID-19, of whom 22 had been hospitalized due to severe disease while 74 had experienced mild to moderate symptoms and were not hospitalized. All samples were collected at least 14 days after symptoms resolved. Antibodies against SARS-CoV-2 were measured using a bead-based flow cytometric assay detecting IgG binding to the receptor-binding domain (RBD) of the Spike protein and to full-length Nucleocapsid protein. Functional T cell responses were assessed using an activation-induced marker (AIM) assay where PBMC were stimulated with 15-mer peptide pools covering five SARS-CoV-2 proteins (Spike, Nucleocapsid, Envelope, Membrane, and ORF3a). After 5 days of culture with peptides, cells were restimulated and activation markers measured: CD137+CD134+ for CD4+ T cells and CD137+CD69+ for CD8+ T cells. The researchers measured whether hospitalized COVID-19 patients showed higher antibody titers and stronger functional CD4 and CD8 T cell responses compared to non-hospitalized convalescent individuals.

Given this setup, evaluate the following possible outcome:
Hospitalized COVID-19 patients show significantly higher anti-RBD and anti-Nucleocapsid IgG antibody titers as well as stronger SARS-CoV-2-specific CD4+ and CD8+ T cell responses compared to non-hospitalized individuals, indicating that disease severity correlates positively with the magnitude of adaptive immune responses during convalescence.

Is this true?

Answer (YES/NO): NO